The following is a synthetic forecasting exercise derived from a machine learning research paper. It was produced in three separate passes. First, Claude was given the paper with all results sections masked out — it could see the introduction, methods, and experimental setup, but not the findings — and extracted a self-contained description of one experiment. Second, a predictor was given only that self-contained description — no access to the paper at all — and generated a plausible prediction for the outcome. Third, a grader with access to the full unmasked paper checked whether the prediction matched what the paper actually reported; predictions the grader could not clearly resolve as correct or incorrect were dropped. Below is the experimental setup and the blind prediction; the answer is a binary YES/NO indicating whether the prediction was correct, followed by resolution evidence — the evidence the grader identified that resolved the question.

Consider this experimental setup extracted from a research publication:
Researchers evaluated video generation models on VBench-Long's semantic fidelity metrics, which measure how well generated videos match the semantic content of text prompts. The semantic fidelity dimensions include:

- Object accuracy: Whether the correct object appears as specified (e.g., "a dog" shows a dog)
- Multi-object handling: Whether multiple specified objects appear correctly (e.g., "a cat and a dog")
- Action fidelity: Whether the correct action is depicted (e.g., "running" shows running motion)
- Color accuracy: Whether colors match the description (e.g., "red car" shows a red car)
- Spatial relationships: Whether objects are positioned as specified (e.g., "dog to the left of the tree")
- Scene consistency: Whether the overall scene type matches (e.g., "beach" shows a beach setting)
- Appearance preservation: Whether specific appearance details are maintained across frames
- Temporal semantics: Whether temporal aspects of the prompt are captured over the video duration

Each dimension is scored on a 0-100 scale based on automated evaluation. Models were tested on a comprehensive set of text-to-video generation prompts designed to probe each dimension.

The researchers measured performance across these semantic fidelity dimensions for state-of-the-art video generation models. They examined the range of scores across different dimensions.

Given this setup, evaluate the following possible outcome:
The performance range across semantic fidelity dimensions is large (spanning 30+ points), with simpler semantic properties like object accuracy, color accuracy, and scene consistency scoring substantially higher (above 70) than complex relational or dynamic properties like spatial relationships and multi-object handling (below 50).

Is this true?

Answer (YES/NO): NO